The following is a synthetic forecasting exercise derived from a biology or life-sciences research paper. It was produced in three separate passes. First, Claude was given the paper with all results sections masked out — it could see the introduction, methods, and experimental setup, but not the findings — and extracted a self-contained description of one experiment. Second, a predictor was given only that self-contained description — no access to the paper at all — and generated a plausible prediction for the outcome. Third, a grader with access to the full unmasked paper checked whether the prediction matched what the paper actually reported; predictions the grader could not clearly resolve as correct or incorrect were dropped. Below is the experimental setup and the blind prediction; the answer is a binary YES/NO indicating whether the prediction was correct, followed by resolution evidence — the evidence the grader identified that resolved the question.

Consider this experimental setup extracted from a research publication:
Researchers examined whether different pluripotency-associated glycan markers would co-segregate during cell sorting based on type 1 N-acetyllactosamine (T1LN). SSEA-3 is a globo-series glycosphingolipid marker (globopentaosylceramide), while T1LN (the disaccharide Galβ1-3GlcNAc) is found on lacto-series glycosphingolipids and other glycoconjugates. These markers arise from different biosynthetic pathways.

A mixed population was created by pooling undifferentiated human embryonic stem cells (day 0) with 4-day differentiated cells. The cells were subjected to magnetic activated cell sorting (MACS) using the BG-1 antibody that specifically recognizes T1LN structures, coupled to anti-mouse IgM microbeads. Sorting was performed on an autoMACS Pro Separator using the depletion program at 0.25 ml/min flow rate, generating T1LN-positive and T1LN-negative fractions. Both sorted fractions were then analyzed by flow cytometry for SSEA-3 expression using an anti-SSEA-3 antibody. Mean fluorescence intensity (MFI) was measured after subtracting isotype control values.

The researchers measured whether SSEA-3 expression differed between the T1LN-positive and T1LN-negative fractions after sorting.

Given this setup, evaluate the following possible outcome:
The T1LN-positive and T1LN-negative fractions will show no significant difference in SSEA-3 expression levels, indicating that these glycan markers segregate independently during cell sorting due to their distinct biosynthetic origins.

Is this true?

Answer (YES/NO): NO